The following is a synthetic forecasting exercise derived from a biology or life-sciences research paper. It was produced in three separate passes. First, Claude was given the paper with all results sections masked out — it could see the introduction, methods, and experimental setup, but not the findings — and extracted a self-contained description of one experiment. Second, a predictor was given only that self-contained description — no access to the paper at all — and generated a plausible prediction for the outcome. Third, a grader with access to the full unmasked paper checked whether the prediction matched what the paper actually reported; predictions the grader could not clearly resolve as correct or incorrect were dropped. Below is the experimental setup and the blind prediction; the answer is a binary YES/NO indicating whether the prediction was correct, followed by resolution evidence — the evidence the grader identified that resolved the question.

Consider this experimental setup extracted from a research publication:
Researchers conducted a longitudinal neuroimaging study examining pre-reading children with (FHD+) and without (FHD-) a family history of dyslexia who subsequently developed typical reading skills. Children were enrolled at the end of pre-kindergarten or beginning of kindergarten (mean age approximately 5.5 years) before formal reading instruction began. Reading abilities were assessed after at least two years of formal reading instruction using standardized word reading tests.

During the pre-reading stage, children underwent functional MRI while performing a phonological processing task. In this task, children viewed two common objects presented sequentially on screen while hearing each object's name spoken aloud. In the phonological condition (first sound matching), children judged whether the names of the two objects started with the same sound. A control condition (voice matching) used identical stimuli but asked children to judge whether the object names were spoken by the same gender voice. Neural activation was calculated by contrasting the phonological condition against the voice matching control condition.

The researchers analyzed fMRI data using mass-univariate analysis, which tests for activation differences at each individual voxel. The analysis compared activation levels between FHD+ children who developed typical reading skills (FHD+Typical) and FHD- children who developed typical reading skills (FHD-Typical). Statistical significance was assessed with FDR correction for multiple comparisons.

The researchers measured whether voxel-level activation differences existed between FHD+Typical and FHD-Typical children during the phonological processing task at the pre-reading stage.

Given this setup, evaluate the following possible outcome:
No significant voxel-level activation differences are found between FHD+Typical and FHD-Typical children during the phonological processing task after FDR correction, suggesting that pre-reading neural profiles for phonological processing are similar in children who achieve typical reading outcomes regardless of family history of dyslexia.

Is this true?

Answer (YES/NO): YES